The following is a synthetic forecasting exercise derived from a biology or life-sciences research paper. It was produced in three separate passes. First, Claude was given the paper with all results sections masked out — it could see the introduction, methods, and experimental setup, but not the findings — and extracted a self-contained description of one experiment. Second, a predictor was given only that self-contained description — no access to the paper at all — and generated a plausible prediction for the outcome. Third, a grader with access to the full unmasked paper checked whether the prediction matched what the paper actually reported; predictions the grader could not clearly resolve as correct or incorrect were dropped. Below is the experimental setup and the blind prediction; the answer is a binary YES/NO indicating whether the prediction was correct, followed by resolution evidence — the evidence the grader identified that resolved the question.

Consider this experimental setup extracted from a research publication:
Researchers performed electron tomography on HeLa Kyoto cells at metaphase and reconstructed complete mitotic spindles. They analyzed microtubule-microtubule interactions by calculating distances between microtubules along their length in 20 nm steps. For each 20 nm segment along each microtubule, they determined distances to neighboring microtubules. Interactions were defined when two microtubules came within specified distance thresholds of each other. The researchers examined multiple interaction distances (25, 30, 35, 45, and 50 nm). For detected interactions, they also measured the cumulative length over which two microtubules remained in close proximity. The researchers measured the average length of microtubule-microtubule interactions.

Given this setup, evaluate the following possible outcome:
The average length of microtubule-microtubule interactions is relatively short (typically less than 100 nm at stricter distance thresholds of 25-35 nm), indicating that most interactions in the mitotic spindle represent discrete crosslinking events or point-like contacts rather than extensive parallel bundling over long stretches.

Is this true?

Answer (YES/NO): NO